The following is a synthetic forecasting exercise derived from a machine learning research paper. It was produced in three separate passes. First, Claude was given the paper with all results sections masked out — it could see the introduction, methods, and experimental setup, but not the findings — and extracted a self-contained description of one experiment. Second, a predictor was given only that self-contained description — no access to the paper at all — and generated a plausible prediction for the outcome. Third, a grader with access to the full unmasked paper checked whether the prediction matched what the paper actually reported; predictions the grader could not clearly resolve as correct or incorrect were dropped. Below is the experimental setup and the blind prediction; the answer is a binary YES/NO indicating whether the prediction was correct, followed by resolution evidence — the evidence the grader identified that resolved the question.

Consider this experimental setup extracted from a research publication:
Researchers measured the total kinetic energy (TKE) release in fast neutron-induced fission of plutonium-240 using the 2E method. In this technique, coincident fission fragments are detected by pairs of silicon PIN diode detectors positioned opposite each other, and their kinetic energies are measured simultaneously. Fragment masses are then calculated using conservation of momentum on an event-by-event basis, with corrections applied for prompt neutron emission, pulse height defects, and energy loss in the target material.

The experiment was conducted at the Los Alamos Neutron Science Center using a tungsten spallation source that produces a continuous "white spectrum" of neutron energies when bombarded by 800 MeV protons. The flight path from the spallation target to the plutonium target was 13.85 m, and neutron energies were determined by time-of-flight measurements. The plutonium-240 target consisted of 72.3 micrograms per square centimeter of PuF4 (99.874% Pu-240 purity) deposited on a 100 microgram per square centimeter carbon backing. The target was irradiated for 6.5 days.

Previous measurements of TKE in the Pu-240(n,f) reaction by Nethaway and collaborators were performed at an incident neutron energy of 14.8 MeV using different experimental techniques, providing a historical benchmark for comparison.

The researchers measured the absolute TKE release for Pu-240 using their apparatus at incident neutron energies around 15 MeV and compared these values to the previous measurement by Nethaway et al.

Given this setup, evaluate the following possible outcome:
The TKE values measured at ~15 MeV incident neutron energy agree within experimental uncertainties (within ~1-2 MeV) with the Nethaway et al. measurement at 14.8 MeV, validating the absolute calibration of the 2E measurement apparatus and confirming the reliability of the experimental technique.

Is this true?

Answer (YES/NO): YES